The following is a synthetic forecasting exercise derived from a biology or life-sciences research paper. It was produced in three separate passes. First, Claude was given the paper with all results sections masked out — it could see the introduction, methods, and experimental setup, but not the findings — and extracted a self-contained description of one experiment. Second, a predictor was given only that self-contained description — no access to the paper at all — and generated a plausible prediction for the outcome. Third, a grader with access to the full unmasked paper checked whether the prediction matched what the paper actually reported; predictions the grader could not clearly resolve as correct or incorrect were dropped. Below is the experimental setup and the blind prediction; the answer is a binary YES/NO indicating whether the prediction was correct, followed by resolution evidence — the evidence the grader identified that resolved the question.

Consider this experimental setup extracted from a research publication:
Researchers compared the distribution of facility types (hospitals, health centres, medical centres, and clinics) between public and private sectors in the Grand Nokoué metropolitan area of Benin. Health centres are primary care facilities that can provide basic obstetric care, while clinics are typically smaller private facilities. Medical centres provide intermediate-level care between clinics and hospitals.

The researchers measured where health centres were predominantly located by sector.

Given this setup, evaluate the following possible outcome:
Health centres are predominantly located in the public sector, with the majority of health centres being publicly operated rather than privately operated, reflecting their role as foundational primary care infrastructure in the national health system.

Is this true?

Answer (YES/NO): YES